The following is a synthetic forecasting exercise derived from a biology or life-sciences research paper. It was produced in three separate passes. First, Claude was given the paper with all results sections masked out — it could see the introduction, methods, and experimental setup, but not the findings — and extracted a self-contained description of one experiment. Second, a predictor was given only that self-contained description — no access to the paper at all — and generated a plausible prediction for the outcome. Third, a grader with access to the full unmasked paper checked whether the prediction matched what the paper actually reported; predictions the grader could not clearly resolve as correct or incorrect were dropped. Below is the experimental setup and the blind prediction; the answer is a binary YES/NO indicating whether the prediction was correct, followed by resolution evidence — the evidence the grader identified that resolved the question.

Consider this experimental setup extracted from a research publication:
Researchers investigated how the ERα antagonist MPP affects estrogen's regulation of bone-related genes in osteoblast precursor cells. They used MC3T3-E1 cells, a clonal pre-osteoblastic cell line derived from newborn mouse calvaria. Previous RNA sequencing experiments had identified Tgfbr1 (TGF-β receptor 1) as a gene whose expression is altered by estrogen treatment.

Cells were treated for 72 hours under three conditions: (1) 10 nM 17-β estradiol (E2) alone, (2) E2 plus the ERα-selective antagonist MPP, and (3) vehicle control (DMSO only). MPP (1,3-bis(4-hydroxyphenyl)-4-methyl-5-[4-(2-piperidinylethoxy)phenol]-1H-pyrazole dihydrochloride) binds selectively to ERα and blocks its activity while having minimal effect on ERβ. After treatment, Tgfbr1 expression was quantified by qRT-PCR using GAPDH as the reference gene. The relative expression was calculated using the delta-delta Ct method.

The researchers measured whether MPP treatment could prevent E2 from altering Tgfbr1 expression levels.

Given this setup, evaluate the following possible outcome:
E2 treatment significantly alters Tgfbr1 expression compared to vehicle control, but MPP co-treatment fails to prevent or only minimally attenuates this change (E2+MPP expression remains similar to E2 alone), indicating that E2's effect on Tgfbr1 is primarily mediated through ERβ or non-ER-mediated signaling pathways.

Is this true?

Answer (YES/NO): YES